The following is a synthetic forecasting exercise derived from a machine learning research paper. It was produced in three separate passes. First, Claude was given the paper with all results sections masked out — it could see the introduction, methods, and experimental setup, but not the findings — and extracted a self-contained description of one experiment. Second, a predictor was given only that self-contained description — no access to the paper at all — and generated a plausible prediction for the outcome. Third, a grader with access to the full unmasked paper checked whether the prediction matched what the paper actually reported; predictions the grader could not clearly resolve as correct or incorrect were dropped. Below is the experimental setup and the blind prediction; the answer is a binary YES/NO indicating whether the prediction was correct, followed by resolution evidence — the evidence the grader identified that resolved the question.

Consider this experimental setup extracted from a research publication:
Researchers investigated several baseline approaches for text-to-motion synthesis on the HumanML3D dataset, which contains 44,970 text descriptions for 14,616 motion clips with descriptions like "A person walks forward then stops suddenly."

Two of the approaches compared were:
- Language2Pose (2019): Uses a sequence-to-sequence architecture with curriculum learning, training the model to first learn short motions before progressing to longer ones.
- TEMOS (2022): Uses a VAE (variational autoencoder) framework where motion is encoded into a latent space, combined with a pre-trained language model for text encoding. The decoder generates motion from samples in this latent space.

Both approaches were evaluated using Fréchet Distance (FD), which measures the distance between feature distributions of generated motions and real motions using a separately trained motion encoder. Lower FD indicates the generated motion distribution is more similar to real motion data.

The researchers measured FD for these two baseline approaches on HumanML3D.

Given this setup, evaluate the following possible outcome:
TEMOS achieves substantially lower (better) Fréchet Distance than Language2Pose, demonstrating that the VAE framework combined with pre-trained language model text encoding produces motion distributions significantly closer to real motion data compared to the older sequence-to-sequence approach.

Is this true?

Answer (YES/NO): NO